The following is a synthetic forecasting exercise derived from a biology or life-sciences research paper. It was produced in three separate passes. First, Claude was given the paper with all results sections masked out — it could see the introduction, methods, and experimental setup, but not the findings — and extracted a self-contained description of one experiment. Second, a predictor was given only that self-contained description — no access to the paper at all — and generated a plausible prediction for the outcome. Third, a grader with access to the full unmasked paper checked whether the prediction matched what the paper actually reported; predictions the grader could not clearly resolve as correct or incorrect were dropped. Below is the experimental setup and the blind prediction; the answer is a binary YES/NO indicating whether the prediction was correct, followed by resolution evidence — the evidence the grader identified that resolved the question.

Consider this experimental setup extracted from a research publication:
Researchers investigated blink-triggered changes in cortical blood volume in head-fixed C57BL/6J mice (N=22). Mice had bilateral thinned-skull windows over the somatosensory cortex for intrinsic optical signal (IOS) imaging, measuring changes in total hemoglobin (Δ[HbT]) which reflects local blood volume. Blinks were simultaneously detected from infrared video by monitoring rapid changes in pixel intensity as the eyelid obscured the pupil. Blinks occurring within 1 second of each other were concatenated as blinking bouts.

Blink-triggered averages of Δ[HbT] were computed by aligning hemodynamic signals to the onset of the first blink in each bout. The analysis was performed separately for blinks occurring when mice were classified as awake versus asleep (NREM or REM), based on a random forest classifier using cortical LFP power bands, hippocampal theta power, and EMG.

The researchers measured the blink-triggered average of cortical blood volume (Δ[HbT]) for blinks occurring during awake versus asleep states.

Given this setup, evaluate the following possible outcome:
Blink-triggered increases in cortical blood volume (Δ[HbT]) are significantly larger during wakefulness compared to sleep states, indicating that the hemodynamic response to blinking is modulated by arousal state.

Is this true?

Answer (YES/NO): NO